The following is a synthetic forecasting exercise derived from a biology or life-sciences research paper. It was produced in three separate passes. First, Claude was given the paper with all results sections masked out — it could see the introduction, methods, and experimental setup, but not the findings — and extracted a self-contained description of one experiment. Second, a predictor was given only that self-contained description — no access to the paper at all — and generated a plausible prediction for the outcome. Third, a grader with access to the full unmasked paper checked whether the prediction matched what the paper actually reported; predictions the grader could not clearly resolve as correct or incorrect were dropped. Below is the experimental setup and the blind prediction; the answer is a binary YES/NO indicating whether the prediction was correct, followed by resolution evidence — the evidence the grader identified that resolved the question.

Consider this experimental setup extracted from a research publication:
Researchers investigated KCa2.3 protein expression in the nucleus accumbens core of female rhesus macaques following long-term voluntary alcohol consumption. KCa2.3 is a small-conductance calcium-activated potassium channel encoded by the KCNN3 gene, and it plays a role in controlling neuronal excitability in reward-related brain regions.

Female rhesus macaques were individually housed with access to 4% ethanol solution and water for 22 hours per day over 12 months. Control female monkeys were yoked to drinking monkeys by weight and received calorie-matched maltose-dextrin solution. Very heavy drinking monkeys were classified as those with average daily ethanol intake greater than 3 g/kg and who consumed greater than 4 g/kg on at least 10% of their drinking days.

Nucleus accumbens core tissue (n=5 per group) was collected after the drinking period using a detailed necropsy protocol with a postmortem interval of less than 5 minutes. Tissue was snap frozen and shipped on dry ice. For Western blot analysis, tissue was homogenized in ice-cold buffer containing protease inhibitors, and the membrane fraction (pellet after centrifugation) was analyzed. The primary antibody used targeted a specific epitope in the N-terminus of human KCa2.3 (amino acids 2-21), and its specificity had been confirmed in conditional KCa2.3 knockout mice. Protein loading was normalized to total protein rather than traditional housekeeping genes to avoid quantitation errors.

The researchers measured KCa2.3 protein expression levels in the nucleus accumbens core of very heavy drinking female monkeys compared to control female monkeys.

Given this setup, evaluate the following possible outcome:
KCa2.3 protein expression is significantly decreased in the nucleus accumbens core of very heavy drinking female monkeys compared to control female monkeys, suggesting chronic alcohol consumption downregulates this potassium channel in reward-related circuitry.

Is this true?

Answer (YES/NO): YES